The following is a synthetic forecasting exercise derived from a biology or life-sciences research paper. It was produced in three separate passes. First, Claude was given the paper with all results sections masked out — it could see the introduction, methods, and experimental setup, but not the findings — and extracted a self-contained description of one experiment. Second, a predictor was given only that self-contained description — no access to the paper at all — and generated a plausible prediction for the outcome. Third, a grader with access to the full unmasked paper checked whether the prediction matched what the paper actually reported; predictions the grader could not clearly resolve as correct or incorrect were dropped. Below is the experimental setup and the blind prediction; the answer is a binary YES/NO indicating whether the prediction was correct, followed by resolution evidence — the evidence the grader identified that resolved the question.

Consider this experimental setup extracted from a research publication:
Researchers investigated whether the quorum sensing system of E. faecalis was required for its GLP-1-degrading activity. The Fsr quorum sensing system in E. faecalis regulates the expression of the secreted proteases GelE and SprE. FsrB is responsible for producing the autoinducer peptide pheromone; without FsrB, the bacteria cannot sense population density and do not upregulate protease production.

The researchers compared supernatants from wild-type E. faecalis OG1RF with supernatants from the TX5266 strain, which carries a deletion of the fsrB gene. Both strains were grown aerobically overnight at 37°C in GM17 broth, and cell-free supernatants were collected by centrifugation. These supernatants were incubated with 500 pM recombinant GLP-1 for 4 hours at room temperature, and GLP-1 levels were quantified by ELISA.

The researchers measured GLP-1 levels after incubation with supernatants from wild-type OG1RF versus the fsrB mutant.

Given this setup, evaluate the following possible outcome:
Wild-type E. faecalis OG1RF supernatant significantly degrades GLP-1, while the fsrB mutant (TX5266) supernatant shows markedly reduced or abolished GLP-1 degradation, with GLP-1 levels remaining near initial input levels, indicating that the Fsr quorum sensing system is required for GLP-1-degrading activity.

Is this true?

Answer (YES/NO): YES